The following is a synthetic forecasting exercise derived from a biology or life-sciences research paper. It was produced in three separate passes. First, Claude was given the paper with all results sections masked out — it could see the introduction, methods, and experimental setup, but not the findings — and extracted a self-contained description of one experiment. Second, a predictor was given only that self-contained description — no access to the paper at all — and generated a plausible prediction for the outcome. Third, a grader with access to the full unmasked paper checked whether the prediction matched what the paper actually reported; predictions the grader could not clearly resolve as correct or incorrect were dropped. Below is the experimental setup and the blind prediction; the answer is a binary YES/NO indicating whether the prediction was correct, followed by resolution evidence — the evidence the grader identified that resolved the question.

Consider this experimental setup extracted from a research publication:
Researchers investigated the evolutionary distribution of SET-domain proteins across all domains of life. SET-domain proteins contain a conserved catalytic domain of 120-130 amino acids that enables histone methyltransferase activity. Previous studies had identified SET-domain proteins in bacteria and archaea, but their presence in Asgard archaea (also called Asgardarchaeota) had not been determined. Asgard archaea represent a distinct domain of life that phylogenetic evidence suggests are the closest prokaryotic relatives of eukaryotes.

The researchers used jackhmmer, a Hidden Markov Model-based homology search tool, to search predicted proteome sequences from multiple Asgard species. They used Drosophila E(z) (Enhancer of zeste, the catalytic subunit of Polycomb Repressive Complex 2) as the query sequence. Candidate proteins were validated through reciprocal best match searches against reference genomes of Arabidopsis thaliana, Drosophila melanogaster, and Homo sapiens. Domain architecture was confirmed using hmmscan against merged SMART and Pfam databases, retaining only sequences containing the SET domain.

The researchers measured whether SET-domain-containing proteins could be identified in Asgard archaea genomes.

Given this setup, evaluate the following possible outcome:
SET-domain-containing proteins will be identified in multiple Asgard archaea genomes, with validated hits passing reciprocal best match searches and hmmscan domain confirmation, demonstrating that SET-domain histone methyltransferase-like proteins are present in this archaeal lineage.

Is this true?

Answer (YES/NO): NO